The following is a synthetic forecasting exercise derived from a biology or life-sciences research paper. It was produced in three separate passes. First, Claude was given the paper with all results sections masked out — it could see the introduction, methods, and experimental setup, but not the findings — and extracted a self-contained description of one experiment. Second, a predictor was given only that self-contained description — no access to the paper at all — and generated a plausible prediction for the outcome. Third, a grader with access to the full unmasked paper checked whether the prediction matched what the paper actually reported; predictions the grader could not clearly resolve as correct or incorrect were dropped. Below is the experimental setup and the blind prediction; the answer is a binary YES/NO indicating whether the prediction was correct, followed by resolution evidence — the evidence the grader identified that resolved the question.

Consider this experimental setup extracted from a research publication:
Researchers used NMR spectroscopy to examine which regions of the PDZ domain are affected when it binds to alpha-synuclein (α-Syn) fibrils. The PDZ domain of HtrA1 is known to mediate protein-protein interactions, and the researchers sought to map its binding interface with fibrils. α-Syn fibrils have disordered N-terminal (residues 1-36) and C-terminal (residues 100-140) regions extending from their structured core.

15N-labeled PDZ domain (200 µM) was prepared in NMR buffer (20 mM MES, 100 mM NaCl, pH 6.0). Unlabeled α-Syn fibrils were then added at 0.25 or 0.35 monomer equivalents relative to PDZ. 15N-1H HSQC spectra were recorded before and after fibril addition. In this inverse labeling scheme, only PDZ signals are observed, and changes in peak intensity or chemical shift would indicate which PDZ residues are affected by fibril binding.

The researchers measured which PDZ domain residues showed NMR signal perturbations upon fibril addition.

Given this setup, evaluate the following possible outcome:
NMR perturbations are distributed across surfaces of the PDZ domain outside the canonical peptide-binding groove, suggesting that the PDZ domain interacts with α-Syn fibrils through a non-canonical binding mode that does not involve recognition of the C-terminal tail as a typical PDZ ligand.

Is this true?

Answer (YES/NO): NO